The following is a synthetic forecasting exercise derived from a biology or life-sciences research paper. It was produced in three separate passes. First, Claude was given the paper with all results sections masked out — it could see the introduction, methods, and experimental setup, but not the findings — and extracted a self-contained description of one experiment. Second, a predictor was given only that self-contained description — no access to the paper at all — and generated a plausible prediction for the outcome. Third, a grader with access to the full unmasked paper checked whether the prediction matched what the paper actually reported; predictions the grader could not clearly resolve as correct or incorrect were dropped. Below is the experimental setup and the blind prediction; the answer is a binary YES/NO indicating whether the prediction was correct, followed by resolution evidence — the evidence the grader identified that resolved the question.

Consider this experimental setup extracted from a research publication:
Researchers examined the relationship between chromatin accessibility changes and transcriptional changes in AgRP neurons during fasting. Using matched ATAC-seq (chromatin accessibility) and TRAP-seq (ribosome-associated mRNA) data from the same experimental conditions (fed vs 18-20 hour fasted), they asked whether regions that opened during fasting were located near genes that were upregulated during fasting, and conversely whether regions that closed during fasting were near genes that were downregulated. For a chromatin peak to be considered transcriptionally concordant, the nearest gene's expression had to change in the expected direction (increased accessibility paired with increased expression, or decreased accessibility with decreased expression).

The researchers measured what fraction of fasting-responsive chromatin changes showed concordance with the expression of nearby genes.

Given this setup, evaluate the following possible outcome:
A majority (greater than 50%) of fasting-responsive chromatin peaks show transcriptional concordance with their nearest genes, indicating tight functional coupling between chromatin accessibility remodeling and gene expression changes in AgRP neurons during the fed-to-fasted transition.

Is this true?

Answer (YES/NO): NO